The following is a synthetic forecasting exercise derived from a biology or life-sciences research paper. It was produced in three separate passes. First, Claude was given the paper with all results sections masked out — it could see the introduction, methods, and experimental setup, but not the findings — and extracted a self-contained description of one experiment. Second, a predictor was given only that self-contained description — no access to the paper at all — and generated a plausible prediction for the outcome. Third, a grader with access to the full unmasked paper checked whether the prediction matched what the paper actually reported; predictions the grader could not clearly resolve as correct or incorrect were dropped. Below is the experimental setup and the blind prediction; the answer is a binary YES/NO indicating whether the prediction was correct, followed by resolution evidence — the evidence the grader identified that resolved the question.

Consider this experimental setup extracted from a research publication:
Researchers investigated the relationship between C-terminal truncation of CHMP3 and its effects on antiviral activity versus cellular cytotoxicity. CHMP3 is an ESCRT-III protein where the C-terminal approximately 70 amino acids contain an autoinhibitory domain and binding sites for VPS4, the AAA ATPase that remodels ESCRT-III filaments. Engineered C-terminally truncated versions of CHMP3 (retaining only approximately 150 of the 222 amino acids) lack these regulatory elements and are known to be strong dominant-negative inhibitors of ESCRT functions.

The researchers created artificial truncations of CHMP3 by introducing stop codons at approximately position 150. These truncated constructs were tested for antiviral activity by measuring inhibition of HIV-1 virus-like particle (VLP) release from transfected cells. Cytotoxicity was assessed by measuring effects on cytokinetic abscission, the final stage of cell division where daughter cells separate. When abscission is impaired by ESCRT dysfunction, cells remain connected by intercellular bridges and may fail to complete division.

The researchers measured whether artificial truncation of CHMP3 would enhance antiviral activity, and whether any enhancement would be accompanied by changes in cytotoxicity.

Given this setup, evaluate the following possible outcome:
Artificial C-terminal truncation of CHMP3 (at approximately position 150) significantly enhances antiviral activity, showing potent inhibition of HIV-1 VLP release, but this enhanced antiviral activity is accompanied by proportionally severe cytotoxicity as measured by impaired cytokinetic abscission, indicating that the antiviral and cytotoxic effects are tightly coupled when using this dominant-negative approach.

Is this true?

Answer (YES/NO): YES